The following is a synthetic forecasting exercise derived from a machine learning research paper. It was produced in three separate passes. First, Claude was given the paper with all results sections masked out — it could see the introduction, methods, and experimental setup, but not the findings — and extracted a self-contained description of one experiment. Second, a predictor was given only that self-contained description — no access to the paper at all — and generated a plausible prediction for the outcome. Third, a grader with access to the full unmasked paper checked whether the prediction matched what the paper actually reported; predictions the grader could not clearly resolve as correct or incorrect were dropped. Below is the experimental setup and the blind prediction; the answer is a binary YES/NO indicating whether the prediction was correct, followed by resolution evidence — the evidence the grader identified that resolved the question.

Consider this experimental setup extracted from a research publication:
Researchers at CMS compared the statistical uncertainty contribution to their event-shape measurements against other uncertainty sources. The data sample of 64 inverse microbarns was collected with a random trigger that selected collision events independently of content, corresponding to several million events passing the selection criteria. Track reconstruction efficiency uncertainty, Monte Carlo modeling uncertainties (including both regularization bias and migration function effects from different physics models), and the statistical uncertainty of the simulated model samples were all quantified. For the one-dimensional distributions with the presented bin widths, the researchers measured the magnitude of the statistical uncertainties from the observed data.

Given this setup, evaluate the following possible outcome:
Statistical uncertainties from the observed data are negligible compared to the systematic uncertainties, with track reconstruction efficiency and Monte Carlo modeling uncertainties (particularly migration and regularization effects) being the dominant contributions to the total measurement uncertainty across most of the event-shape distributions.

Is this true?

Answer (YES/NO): YES